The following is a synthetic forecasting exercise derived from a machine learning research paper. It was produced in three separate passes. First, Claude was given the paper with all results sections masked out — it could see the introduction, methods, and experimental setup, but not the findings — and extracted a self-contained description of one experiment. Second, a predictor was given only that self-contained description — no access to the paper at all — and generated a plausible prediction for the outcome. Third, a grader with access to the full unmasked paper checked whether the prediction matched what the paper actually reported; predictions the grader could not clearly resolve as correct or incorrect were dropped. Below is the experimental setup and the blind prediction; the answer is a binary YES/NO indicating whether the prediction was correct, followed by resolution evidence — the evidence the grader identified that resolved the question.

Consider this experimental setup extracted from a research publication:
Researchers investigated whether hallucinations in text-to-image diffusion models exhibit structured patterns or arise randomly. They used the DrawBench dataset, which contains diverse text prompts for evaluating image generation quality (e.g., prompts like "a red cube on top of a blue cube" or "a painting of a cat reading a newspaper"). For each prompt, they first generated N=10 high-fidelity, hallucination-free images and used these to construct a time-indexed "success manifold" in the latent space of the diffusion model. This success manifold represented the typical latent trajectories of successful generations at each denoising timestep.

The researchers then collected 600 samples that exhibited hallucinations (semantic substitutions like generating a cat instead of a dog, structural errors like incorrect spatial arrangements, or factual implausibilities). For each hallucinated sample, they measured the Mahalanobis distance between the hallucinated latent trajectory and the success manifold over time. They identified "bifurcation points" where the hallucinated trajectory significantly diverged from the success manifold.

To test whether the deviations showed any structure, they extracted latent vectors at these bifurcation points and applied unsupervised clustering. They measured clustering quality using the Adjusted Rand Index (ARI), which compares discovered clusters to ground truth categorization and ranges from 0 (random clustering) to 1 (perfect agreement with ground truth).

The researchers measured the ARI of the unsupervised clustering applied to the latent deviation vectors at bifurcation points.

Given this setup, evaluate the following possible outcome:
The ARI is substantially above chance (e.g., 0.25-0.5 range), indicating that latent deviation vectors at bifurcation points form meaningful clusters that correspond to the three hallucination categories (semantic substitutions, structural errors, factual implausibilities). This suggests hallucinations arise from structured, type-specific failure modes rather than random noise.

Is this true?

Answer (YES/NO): YES